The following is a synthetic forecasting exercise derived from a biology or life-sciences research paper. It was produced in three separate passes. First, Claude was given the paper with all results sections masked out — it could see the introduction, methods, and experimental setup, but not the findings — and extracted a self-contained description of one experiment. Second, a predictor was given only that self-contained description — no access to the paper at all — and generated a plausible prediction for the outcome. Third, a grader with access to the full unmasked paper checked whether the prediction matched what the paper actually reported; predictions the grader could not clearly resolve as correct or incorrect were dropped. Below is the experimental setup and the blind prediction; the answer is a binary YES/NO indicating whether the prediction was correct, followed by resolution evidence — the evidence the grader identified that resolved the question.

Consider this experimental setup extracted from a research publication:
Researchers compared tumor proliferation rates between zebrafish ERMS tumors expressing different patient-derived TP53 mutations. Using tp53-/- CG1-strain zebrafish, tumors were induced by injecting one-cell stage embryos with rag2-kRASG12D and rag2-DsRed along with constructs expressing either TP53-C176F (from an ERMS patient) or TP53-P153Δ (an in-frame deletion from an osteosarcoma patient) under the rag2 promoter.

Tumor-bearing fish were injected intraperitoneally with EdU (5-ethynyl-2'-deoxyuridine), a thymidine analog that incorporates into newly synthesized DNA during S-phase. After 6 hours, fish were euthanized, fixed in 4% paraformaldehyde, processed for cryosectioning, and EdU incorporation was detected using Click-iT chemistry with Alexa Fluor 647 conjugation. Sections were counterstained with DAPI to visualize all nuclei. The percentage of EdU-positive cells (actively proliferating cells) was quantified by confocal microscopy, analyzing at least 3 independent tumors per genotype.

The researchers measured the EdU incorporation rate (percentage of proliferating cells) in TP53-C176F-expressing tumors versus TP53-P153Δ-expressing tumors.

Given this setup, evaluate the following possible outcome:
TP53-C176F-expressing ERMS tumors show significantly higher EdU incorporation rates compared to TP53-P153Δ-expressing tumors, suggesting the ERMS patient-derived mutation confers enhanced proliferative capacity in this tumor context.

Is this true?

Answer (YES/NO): YES